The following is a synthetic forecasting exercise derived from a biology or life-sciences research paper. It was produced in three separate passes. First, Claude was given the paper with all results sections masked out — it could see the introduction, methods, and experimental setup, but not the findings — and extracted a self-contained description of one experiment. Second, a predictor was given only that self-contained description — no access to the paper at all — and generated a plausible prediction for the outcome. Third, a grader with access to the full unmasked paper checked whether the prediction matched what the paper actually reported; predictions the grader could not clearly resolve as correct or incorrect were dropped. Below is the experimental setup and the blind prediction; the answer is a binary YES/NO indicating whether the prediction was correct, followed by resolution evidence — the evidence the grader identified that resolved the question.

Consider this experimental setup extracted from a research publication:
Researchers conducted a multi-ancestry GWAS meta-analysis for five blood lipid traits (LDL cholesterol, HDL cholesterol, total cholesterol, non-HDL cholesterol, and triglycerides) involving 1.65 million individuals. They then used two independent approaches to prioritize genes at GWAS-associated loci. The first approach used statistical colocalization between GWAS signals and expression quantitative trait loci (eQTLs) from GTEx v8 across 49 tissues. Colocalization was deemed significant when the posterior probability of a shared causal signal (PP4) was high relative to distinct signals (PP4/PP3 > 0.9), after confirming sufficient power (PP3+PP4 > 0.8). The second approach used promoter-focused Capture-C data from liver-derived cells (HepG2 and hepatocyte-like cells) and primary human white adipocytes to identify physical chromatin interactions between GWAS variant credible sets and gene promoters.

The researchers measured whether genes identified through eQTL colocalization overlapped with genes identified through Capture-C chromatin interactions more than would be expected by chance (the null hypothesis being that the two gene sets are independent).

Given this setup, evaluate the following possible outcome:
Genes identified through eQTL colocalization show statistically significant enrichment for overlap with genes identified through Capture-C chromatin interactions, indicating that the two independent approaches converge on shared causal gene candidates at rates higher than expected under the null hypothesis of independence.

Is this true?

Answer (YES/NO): YES